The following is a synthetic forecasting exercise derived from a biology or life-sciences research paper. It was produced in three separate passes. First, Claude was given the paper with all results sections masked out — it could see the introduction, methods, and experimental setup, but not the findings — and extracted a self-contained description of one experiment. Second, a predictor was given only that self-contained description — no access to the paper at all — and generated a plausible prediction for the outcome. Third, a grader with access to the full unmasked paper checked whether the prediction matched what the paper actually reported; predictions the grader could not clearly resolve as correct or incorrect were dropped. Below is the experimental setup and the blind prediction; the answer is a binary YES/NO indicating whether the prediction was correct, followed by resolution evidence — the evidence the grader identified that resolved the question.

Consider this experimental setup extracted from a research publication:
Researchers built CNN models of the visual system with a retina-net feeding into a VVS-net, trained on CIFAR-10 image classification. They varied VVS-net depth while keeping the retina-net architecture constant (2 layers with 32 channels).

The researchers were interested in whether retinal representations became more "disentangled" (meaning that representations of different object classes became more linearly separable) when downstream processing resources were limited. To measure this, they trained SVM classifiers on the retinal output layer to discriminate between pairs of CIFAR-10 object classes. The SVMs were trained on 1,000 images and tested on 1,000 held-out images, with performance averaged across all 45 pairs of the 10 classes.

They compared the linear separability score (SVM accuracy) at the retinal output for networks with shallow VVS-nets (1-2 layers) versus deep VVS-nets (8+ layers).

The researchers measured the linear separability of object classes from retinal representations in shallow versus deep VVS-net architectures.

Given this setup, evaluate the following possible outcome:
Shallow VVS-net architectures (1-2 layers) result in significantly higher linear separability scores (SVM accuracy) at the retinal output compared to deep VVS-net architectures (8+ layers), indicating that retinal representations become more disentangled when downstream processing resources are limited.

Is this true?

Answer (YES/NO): YES